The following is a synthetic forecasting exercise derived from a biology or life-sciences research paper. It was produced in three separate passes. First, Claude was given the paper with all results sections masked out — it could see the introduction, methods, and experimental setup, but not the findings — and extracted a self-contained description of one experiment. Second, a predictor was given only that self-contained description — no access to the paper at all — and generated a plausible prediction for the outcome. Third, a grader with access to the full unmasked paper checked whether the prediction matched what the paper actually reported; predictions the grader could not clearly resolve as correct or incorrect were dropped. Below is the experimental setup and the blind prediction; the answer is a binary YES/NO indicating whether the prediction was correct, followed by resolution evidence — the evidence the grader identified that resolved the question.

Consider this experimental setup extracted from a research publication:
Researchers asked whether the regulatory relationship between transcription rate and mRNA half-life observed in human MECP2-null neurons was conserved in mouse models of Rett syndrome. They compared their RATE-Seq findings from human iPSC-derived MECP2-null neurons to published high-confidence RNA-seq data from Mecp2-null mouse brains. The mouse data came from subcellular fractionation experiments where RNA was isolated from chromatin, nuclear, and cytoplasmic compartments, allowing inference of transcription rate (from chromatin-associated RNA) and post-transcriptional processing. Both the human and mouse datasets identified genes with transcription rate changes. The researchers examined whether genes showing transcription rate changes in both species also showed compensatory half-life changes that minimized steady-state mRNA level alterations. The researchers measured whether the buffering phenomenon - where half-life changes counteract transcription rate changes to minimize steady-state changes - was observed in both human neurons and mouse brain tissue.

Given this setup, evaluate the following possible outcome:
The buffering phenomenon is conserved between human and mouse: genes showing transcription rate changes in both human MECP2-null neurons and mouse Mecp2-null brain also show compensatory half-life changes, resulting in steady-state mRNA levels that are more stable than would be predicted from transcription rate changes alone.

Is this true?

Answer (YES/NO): YES